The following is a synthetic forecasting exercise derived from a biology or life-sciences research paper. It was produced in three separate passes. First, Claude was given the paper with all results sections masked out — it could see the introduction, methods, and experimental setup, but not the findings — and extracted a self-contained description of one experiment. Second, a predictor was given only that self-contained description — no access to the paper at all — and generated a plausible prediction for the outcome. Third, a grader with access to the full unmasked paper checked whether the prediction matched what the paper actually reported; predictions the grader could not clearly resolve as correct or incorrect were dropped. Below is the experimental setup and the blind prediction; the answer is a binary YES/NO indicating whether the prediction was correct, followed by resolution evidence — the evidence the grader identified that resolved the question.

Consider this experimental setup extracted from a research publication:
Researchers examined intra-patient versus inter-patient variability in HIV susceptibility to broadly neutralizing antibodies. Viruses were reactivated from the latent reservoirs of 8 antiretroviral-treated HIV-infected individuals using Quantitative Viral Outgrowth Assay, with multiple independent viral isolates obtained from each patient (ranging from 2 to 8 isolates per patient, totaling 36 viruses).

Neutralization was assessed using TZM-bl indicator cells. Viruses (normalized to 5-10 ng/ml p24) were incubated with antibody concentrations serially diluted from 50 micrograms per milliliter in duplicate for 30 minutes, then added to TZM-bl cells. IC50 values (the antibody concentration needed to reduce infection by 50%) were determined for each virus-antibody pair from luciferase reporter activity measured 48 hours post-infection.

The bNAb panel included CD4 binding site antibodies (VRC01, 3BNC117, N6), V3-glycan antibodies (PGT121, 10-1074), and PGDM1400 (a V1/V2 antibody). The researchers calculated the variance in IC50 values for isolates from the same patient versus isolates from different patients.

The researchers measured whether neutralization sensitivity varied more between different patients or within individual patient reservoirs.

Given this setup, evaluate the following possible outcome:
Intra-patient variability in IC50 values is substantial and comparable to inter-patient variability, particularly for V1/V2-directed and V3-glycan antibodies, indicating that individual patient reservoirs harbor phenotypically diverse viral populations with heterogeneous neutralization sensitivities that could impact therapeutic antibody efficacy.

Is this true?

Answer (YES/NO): NO